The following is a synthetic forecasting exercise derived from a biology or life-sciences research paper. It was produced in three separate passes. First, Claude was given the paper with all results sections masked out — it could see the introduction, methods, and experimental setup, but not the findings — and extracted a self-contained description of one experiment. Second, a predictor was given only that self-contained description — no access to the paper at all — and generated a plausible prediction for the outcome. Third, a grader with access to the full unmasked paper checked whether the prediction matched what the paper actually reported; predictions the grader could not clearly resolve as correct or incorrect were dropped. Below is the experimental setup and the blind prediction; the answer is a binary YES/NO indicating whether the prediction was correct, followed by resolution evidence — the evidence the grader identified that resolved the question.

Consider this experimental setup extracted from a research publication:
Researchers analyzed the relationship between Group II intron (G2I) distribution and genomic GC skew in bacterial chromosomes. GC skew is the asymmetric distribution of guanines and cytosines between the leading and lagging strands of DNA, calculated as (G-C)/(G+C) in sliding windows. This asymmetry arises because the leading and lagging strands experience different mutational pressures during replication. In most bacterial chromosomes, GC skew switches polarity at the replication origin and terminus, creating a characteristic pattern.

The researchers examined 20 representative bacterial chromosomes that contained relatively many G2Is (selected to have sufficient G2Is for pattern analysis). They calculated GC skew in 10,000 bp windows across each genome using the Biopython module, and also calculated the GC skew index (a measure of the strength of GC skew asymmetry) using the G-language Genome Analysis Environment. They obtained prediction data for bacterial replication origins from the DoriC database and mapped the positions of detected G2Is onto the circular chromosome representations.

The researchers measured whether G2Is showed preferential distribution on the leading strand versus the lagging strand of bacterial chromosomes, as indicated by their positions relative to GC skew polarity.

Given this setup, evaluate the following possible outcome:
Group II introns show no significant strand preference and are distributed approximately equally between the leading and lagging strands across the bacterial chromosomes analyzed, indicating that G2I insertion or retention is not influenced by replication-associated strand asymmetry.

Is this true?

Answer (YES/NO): NO